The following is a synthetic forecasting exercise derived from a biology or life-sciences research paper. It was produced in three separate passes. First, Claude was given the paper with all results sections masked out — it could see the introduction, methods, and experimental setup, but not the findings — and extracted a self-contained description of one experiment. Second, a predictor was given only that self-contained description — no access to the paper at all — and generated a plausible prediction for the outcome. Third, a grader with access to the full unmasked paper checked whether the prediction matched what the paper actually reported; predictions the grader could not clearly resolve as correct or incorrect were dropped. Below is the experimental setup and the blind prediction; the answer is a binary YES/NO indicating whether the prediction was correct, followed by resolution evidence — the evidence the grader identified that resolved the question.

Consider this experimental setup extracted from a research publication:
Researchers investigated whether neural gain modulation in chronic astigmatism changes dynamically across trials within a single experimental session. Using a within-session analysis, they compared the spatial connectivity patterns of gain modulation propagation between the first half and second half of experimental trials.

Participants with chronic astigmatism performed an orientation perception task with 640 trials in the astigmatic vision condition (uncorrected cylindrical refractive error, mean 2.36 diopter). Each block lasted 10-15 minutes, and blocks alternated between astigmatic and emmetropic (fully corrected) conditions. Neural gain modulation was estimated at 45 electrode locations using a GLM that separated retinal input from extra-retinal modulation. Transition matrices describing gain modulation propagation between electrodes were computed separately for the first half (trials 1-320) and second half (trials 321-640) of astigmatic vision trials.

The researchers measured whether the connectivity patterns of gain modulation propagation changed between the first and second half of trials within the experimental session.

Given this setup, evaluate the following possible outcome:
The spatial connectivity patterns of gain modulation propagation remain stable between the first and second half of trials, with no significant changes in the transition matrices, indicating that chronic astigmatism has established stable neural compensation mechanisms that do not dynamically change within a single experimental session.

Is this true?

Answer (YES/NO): YES